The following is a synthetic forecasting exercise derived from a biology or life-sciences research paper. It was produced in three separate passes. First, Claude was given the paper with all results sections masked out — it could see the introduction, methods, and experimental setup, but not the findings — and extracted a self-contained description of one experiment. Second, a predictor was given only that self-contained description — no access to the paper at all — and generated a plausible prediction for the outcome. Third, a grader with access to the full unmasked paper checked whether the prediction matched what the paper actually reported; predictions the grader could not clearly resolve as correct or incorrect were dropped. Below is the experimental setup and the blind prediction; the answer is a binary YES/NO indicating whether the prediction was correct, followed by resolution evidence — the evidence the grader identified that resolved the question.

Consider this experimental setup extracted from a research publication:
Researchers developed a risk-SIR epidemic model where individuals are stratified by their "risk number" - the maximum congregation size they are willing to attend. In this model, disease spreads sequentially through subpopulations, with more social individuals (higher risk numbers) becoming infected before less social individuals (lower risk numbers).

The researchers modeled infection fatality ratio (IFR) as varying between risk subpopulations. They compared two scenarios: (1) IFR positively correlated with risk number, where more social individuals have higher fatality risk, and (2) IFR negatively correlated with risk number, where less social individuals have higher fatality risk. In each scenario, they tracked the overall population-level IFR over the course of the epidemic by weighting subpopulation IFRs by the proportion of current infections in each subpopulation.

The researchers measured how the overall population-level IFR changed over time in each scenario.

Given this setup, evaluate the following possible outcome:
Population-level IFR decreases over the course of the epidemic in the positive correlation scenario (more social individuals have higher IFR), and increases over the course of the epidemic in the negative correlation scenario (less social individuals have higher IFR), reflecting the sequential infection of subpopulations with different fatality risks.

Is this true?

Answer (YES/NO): YES